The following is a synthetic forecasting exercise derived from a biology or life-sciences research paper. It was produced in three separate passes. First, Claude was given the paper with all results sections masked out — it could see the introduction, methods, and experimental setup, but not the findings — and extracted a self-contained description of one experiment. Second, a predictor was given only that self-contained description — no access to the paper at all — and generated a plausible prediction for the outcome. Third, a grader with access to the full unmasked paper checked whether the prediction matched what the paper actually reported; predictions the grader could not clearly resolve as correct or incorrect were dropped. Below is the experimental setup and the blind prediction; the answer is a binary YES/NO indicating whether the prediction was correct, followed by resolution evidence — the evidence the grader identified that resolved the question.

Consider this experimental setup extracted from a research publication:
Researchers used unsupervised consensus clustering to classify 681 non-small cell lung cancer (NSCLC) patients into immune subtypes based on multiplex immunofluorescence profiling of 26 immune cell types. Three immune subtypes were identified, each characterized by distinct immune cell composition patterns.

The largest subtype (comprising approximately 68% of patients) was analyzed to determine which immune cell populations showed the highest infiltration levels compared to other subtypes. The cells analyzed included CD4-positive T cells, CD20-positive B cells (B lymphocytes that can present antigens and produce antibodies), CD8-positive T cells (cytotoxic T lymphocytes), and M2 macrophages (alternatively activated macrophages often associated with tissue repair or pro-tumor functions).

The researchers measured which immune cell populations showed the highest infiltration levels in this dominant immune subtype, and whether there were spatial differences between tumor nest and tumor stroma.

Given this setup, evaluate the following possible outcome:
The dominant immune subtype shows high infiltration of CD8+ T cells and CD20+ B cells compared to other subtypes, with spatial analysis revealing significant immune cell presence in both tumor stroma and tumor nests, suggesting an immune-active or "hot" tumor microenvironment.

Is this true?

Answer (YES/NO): YES